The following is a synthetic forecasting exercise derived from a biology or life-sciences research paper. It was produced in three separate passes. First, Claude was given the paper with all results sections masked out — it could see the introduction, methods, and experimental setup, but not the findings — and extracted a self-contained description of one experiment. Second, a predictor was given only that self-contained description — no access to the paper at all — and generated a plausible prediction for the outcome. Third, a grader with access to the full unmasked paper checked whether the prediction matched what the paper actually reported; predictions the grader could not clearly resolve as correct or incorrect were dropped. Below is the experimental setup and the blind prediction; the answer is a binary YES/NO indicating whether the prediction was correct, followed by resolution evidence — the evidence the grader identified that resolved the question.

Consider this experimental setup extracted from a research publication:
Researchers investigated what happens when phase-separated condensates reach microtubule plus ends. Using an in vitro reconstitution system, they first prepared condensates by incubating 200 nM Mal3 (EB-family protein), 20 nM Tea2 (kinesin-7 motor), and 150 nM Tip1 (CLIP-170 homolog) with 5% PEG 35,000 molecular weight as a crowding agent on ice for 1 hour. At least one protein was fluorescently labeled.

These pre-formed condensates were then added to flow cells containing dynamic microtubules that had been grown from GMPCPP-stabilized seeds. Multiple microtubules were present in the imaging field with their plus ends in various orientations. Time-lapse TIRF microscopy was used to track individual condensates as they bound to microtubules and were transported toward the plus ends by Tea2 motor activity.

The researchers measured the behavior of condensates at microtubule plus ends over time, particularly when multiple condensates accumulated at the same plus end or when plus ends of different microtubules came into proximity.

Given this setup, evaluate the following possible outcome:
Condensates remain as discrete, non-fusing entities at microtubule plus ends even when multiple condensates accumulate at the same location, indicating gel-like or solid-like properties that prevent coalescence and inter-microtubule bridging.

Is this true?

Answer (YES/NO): NO